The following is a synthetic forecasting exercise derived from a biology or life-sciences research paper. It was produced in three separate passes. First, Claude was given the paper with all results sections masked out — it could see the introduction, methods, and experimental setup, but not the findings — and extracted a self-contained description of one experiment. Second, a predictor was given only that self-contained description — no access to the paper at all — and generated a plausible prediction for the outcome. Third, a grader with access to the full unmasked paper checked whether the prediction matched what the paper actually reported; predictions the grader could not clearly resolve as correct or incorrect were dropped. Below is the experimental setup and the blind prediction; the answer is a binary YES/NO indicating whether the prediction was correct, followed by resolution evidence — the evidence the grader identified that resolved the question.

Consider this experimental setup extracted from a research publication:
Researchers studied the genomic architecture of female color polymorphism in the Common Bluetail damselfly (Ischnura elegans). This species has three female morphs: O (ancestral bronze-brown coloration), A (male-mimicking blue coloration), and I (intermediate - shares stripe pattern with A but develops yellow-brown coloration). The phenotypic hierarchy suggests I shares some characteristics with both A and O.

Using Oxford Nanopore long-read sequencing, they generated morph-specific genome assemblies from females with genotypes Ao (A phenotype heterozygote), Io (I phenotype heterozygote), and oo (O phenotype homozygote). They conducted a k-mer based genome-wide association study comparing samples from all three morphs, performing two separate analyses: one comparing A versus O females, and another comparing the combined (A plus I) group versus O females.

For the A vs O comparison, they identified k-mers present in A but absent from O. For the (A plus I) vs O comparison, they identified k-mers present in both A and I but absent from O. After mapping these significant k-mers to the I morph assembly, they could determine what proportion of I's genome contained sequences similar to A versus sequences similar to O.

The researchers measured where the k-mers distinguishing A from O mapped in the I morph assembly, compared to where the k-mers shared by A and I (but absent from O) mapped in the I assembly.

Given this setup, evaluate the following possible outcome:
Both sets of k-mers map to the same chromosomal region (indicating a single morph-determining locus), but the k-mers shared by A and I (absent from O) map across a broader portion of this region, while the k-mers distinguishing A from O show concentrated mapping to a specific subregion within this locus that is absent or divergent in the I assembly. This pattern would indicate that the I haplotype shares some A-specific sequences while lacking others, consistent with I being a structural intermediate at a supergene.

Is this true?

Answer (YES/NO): NO